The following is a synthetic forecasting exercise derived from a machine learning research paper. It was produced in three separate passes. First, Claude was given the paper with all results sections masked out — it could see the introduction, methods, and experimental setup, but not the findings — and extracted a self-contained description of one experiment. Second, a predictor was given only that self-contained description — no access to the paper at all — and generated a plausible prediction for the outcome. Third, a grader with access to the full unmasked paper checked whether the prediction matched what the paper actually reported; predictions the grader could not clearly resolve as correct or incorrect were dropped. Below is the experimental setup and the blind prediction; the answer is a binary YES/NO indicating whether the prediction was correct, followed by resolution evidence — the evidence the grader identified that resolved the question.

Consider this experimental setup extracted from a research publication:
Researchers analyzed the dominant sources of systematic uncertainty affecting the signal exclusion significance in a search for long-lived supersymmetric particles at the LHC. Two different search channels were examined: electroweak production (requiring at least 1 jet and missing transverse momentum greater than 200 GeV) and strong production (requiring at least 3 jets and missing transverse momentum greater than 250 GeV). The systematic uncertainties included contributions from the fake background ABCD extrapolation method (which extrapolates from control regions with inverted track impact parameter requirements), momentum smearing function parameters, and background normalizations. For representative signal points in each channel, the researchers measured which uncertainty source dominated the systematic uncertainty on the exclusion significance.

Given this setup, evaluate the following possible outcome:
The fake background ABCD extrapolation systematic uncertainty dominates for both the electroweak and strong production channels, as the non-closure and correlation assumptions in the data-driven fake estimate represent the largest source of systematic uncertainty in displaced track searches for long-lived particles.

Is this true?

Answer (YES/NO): YES